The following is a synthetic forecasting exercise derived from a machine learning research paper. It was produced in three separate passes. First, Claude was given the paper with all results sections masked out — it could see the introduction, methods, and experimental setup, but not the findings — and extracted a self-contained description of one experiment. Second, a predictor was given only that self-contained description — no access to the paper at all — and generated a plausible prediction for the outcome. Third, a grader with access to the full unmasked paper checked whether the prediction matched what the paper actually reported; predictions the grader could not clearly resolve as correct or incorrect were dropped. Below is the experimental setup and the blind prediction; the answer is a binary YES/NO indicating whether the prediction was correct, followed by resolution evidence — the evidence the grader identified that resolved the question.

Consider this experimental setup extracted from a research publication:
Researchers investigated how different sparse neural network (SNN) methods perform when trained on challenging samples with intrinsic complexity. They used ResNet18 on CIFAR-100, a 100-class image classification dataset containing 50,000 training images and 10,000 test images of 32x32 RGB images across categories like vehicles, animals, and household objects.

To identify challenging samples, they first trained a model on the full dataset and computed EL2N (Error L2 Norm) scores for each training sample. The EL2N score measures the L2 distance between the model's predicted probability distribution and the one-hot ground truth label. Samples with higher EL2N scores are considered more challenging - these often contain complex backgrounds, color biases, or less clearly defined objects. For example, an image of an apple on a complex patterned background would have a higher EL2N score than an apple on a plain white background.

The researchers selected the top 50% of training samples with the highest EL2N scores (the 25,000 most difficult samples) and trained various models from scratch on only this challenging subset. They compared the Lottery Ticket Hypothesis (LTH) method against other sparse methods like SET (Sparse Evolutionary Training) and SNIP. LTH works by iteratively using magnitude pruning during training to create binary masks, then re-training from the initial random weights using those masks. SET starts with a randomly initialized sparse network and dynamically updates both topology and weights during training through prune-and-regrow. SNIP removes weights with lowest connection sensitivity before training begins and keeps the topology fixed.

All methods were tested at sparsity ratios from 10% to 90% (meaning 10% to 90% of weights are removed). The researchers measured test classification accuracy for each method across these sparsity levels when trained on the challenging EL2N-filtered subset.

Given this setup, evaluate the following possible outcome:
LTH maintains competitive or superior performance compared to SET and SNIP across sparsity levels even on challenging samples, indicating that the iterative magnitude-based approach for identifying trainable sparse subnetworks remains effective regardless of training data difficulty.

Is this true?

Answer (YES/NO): NO